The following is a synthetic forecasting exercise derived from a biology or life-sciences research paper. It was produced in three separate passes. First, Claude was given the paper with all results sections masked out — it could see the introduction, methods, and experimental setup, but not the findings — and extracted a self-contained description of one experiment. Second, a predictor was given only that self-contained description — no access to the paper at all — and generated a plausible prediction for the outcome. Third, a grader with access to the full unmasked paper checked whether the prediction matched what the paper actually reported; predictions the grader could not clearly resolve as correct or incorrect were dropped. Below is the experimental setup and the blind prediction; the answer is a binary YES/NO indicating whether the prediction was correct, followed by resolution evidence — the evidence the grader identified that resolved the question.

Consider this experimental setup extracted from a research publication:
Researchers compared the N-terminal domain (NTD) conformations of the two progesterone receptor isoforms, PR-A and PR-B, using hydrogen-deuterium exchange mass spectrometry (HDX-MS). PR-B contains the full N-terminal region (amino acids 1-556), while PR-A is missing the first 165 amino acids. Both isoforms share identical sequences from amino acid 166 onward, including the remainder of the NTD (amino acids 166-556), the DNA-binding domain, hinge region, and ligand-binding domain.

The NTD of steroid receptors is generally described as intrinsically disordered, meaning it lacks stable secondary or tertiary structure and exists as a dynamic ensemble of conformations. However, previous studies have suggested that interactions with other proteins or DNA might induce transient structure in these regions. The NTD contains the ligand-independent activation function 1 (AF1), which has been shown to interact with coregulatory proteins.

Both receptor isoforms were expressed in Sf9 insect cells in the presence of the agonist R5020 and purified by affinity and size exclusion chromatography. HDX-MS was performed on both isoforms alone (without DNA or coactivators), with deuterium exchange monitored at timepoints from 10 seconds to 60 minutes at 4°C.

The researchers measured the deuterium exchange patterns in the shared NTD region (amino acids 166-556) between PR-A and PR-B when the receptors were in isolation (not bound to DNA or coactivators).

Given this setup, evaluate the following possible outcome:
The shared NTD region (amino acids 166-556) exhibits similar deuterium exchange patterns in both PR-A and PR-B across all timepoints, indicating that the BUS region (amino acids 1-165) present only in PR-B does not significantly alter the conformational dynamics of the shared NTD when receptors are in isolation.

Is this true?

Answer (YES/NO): YES